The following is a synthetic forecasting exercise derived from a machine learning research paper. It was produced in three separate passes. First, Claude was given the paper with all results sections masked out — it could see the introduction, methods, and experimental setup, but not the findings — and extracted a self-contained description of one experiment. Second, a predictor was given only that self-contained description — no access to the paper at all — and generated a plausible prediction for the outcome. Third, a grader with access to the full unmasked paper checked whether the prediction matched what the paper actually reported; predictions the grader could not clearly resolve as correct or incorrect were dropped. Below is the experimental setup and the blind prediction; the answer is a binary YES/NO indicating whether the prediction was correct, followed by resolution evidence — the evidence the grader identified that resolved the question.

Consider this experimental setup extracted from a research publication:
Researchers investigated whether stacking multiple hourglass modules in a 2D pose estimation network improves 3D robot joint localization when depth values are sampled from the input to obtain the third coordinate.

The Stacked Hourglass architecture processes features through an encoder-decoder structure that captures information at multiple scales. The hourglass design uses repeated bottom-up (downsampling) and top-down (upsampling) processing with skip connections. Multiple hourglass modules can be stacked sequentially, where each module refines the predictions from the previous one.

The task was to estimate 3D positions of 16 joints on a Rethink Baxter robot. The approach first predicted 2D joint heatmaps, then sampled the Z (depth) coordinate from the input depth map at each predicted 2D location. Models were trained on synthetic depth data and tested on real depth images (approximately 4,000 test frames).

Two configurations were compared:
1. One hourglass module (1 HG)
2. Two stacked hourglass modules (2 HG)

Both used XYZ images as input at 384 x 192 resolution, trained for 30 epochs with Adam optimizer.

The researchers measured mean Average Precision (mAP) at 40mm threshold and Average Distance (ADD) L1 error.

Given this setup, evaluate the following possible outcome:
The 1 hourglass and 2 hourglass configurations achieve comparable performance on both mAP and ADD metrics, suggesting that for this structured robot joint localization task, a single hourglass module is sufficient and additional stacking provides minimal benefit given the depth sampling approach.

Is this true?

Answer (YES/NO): NO